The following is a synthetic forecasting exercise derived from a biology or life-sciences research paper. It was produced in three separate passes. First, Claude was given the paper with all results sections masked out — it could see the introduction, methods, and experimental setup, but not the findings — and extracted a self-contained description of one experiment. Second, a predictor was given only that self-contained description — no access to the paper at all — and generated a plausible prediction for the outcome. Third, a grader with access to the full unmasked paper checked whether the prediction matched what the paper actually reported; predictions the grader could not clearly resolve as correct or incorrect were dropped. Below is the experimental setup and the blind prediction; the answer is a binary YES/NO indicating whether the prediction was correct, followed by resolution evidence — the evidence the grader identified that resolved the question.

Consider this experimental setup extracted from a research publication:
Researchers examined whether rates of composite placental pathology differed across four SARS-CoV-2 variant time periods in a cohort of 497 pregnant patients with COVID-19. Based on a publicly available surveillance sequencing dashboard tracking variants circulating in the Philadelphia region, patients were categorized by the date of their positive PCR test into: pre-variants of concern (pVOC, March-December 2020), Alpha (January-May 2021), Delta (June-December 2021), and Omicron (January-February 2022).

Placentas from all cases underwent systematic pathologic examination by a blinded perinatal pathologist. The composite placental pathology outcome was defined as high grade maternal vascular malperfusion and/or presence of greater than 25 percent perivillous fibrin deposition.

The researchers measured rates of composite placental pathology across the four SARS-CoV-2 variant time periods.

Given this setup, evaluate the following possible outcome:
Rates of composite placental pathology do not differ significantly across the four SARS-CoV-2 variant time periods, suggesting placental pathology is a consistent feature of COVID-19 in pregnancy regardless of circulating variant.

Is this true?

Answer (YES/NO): NO